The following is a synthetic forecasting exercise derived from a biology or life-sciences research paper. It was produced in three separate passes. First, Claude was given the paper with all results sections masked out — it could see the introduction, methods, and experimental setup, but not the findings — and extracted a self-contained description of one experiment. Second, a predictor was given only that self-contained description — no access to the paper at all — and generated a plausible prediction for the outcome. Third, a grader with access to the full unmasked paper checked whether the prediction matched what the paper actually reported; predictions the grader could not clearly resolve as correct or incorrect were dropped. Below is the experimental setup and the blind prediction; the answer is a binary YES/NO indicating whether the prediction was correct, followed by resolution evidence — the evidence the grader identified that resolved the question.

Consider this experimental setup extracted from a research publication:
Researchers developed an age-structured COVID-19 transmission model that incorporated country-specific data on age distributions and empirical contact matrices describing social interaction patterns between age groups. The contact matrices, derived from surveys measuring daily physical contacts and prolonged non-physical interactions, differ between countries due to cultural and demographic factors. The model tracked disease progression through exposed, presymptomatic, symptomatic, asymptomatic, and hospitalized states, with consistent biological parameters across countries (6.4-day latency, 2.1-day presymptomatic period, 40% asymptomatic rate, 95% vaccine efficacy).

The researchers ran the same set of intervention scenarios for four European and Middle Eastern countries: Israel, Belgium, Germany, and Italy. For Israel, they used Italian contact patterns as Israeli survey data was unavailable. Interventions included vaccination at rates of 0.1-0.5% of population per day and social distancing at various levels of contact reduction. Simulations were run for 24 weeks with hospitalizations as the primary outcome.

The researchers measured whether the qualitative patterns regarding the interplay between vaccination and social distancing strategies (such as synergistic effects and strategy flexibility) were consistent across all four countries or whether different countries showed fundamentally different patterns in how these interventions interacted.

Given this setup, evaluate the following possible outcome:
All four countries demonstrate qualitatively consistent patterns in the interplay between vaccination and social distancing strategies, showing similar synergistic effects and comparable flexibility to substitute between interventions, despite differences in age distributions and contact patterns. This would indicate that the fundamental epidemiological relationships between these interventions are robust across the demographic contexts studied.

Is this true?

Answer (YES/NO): YES